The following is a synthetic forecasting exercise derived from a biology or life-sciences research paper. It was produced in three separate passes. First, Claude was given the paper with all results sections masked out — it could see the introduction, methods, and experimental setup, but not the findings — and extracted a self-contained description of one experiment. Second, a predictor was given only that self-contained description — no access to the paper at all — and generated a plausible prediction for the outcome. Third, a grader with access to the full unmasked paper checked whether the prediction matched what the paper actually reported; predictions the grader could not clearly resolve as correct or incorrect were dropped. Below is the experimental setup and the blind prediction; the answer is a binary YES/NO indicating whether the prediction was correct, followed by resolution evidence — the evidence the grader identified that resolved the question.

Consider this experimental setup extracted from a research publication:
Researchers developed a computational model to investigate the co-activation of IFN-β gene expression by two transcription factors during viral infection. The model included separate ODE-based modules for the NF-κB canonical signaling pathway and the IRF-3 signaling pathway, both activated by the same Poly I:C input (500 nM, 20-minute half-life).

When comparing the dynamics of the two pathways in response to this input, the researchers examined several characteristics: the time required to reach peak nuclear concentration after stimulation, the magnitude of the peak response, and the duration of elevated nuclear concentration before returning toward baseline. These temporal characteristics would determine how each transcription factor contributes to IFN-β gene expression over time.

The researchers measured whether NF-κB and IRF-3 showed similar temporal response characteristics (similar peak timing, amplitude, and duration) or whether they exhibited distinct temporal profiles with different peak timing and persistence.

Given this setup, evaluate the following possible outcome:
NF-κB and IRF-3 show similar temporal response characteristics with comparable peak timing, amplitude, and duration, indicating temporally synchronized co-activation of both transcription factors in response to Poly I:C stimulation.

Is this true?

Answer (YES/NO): NO